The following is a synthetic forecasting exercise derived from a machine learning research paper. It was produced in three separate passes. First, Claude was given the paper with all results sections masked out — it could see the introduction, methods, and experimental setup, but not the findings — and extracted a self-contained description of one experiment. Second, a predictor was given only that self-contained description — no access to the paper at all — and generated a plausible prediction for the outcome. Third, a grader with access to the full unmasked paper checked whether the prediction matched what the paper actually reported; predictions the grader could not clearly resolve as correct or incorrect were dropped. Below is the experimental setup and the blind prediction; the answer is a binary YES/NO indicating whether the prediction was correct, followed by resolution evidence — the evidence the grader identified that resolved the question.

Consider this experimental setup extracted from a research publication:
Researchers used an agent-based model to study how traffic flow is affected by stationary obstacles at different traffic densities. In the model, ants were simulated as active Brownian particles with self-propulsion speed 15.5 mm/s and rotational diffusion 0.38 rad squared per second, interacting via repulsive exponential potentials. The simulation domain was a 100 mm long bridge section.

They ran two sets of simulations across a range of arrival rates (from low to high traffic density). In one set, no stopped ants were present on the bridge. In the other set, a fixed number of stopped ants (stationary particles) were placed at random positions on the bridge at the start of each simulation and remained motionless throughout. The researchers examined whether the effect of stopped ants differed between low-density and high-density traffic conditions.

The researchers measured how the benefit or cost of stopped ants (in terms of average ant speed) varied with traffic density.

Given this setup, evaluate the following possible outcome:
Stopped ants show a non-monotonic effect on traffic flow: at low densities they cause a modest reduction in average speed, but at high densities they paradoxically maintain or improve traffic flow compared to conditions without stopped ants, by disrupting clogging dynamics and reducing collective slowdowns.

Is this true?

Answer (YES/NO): YES